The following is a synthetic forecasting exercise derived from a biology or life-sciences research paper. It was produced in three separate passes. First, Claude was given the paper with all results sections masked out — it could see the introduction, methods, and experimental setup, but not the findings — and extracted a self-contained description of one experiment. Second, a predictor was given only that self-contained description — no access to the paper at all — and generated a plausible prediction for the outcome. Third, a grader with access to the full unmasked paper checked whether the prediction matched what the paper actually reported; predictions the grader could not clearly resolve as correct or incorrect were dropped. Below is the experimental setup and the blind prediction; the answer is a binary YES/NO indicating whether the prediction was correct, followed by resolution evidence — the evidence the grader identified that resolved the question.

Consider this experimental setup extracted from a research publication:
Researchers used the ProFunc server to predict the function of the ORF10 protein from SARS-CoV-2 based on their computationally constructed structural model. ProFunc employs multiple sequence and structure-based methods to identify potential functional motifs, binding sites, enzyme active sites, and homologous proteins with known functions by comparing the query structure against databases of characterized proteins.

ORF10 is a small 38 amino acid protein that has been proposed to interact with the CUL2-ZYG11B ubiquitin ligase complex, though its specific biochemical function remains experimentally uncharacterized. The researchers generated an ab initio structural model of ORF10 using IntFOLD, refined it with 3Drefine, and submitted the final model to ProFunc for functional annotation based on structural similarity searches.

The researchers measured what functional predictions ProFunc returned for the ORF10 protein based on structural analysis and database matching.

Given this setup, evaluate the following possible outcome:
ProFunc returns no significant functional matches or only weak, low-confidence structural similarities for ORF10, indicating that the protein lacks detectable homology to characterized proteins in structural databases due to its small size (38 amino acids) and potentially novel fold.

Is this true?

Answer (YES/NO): YES